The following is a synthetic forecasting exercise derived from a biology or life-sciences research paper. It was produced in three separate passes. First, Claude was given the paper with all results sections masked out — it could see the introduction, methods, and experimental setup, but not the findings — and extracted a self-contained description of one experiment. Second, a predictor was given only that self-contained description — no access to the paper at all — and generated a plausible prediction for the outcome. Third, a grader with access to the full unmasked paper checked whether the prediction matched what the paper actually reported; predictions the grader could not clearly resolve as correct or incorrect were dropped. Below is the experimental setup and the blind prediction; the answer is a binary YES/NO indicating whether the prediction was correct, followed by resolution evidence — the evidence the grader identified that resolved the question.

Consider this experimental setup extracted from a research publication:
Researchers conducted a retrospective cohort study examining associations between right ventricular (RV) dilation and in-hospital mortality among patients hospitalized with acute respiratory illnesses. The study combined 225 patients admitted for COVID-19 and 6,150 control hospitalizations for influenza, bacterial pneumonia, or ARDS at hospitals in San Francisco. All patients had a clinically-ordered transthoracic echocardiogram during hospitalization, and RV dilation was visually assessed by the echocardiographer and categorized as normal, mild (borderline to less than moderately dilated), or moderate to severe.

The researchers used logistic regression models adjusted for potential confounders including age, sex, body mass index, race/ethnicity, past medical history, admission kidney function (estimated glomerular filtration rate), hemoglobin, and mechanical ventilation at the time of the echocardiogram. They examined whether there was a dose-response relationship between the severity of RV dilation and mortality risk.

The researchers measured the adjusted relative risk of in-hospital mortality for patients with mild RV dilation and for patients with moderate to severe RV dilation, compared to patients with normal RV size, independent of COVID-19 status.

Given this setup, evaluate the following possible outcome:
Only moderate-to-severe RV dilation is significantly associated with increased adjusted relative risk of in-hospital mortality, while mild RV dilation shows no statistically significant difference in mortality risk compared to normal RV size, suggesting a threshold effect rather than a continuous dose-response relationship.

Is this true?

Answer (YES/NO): NO